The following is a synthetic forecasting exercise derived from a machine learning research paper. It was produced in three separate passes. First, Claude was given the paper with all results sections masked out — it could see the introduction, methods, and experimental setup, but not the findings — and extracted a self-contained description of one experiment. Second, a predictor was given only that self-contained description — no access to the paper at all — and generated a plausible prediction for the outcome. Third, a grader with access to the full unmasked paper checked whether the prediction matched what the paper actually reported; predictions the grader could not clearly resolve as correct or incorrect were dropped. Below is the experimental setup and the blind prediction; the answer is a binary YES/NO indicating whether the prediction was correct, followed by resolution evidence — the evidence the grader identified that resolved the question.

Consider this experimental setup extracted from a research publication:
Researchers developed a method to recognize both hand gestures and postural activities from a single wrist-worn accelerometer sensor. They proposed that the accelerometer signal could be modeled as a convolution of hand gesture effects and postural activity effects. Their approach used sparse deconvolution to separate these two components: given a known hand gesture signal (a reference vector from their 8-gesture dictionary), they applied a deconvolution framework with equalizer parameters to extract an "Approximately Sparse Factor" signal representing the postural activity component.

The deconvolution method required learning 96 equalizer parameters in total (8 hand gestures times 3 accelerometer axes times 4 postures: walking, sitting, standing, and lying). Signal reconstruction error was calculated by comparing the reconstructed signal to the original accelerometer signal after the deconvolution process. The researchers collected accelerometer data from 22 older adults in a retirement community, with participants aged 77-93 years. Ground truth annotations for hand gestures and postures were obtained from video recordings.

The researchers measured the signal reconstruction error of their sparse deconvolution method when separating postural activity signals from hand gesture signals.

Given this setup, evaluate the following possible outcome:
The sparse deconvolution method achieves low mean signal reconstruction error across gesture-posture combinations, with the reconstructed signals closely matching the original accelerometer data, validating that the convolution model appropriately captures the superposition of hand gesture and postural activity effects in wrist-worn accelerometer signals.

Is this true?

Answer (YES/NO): NO